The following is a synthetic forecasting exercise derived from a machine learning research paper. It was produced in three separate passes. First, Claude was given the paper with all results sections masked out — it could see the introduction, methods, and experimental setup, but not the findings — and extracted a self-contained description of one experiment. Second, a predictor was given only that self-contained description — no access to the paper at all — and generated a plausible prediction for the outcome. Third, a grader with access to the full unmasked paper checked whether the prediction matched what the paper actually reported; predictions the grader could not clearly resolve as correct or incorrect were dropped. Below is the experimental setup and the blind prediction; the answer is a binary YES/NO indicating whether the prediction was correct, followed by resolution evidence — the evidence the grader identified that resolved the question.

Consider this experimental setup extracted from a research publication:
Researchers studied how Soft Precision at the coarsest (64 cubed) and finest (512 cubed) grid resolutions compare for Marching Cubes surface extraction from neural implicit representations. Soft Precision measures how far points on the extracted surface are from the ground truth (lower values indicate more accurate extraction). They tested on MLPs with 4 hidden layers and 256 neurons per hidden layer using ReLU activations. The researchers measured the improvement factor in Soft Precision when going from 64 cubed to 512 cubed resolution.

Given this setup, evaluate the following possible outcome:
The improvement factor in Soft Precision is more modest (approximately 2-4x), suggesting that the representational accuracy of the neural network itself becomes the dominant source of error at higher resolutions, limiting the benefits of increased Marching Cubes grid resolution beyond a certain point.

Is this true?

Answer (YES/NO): NO